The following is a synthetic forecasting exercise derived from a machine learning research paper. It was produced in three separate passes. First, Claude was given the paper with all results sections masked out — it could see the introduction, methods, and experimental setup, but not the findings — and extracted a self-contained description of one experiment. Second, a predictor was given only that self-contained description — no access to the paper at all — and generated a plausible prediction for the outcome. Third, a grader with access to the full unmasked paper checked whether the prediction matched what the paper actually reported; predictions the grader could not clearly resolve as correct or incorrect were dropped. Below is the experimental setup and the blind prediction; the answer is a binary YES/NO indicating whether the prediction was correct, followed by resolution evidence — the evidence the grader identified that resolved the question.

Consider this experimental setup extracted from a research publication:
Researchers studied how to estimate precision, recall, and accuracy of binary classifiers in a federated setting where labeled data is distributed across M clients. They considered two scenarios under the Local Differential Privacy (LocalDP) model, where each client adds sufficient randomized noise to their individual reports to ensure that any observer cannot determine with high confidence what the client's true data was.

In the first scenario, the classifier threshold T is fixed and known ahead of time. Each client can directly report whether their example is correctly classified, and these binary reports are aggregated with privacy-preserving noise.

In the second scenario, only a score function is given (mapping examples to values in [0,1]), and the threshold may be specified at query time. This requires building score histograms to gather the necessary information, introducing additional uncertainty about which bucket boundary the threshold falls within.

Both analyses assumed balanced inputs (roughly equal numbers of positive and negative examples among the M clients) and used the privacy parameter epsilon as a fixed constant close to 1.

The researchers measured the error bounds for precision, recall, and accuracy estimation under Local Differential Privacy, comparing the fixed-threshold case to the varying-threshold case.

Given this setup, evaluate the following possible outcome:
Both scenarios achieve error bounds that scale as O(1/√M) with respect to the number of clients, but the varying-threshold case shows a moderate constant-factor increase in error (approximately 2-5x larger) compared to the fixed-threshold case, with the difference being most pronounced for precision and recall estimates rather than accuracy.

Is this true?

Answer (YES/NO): NO